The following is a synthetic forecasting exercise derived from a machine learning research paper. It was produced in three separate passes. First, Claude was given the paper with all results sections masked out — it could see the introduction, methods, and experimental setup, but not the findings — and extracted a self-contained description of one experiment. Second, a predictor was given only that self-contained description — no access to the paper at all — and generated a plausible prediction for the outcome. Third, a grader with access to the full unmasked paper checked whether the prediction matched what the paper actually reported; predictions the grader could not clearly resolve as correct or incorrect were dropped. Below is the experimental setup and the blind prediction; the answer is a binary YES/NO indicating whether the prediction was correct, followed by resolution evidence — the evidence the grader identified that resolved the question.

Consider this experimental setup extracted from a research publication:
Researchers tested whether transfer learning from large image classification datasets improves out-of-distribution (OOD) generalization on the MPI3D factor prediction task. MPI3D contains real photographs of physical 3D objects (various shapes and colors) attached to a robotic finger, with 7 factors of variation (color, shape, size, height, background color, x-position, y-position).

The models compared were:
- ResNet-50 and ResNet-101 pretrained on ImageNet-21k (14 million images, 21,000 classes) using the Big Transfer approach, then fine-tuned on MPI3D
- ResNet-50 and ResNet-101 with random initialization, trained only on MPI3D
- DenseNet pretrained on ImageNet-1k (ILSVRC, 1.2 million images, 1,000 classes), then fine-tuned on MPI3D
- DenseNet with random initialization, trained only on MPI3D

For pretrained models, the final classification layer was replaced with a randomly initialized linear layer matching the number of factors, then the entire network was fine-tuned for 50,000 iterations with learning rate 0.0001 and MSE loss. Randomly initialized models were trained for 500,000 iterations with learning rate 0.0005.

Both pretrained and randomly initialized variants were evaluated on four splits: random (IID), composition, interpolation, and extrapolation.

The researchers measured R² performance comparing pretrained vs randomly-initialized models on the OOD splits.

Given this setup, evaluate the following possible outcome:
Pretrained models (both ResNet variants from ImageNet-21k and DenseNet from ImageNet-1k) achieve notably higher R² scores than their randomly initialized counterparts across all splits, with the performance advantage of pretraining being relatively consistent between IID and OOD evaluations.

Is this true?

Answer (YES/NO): NO